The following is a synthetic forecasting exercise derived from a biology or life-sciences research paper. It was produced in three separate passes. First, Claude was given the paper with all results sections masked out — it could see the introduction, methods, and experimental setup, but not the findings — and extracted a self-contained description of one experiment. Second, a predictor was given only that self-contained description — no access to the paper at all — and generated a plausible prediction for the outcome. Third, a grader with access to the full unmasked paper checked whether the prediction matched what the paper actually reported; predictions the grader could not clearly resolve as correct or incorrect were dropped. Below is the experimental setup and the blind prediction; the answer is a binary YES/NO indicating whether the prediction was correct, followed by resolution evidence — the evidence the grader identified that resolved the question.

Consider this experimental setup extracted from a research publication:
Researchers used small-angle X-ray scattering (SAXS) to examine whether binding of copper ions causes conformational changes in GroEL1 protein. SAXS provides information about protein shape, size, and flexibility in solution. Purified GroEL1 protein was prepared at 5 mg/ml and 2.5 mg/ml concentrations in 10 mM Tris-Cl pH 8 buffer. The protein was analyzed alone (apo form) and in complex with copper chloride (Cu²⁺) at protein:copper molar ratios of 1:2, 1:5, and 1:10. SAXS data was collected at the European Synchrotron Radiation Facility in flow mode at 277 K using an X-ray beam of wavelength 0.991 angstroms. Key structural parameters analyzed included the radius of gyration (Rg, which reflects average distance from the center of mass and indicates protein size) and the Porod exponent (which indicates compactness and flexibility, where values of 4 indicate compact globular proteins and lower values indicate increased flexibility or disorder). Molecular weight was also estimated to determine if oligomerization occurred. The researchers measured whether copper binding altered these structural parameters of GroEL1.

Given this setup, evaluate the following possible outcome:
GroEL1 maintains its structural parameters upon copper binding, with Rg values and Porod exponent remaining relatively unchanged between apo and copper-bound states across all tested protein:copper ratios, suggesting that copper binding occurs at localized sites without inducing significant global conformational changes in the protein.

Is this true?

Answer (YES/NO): NO